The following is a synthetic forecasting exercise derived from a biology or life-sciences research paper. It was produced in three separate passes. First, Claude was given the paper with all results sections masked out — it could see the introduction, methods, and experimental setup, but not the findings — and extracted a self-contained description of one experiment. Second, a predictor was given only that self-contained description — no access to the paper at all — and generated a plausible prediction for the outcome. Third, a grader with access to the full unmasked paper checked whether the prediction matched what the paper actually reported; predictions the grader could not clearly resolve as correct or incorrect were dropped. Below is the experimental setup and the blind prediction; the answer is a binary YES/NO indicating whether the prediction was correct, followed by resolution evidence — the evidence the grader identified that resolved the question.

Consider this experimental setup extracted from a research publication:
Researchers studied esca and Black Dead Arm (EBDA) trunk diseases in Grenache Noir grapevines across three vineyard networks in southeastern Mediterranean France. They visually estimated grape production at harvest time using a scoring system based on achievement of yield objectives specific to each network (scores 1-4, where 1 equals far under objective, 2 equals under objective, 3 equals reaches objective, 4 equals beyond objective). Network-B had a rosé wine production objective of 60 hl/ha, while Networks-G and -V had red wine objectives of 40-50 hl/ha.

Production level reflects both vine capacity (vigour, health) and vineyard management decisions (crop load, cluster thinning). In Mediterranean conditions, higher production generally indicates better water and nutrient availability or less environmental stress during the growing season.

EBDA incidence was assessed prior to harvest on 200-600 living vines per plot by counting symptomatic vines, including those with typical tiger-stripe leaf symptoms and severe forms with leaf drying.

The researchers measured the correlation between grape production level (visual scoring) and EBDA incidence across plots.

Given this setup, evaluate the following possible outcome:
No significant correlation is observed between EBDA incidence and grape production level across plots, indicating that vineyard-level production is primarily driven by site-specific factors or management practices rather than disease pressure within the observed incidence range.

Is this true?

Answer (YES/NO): NO